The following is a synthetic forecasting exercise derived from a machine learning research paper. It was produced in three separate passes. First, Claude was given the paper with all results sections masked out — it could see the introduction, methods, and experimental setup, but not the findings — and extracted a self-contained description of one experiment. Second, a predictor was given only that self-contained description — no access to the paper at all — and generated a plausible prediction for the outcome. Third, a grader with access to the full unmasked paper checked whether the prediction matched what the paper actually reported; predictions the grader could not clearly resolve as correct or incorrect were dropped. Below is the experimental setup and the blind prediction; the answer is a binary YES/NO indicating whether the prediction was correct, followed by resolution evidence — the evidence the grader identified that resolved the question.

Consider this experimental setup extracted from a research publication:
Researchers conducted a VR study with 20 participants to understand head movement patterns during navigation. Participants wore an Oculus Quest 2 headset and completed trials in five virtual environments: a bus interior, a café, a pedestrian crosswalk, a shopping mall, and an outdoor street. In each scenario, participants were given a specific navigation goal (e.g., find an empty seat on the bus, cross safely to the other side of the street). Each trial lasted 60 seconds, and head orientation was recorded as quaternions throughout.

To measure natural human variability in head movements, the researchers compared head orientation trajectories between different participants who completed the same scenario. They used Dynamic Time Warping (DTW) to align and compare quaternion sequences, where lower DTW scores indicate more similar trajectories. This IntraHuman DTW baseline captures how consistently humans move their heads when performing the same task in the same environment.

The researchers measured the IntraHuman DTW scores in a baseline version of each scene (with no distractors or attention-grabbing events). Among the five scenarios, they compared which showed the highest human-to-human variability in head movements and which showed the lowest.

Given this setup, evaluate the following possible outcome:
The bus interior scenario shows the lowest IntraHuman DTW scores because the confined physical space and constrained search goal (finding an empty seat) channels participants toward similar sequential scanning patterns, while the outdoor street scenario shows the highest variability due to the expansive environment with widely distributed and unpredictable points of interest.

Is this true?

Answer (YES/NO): NO